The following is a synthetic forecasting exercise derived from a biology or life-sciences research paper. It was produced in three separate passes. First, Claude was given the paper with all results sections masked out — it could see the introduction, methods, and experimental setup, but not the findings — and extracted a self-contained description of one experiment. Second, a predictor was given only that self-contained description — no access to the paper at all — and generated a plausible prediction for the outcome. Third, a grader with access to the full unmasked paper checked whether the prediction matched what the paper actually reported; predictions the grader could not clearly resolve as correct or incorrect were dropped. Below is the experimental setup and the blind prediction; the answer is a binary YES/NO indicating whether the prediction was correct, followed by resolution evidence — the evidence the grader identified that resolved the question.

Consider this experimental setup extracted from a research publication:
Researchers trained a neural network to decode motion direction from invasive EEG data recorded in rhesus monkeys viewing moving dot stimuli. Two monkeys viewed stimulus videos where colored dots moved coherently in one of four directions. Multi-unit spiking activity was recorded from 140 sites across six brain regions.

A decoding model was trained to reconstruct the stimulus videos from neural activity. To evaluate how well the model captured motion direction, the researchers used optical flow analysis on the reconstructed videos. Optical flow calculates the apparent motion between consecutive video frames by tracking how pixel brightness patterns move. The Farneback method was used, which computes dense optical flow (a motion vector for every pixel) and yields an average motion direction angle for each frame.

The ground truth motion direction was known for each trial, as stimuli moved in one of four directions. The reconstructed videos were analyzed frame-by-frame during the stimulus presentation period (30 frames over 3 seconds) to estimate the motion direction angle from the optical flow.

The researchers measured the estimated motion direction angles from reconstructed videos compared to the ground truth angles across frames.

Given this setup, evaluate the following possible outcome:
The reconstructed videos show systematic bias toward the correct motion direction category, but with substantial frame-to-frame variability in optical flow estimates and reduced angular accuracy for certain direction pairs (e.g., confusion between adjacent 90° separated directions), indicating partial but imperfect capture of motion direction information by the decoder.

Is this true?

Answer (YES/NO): NO